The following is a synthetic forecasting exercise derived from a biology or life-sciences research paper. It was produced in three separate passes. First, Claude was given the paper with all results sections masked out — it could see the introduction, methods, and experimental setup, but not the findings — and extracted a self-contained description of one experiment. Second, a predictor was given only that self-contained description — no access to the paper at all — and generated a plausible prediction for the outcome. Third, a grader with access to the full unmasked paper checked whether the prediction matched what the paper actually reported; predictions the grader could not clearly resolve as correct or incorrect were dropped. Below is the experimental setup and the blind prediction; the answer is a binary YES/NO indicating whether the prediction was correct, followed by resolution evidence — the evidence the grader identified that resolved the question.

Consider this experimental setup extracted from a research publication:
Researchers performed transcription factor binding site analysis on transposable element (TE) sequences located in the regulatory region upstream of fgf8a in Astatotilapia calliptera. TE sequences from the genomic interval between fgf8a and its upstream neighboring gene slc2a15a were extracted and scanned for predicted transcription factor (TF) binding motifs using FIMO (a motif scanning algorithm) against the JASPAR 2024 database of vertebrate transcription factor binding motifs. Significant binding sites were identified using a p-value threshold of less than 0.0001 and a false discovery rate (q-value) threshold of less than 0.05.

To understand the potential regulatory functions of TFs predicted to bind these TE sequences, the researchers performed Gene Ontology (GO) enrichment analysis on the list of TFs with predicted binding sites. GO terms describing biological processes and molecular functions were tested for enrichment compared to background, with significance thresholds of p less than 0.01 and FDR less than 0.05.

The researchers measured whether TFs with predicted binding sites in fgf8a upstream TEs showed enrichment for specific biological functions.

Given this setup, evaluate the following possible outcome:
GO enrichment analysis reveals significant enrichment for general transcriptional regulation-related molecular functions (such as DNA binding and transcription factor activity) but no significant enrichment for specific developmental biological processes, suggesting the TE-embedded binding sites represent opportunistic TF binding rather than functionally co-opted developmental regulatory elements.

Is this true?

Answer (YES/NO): NO